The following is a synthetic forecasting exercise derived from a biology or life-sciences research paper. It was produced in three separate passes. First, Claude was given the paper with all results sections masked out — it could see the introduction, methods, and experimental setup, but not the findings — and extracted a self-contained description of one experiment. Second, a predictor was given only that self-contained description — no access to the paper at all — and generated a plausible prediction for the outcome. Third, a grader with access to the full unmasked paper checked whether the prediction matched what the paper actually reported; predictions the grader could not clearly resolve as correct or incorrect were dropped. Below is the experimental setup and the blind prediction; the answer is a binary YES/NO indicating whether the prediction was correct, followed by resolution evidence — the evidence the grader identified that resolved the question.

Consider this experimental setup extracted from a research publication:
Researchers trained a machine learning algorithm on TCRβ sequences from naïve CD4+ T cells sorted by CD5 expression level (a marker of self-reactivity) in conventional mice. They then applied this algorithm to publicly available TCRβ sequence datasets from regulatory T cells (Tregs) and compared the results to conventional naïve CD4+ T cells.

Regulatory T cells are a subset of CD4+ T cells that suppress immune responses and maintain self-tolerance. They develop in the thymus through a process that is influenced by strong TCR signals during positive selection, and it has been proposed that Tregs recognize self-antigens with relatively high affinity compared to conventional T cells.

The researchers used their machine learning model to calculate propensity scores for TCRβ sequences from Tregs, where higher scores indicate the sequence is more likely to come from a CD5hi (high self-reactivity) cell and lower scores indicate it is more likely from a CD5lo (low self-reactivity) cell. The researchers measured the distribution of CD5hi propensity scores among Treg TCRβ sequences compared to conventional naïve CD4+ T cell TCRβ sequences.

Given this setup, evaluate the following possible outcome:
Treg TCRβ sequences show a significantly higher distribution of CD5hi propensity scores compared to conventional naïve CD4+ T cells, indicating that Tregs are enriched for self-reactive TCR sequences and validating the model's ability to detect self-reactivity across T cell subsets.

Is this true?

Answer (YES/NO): YES